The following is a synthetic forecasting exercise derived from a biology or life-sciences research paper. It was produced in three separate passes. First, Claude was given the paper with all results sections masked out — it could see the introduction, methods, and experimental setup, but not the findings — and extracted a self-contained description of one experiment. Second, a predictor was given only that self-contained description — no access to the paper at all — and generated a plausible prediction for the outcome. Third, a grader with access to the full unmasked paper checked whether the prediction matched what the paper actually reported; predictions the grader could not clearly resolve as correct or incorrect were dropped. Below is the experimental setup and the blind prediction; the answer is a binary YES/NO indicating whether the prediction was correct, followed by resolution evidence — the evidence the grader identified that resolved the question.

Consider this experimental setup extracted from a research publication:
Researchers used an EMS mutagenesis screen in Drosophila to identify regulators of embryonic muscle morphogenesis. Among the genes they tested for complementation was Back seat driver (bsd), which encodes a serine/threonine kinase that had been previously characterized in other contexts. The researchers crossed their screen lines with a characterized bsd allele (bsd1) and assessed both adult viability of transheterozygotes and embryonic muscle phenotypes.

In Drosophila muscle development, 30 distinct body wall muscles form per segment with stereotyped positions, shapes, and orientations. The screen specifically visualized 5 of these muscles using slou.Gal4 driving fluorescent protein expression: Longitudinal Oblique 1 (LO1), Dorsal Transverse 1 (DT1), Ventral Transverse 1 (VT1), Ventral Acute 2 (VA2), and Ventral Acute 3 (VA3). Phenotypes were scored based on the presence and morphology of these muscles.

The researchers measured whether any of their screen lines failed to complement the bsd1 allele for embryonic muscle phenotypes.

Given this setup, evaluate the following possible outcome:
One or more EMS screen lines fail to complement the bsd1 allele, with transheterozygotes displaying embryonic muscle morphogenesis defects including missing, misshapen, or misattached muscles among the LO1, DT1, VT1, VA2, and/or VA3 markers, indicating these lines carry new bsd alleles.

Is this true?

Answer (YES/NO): YES